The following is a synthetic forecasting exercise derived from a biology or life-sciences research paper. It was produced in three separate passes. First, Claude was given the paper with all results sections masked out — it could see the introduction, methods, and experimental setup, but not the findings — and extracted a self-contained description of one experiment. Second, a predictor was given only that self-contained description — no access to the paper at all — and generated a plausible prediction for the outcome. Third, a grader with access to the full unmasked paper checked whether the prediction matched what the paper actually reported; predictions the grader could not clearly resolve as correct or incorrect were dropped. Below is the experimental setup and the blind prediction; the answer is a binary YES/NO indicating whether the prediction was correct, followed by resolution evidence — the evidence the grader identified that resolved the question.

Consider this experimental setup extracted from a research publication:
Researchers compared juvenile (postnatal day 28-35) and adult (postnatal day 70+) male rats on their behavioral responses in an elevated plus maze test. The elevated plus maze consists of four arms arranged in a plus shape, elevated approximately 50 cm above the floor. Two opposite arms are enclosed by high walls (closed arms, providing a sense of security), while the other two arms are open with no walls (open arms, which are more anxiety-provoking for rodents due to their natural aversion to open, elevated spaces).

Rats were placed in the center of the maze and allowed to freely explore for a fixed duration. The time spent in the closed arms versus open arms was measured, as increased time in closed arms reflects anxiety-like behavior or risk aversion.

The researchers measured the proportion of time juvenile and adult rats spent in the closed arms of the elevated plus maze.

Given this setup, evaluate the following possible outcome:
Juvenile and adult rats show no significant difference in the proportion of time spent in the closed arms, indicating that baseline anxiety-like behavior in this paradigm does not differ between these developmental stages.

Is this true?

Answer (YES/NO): NO